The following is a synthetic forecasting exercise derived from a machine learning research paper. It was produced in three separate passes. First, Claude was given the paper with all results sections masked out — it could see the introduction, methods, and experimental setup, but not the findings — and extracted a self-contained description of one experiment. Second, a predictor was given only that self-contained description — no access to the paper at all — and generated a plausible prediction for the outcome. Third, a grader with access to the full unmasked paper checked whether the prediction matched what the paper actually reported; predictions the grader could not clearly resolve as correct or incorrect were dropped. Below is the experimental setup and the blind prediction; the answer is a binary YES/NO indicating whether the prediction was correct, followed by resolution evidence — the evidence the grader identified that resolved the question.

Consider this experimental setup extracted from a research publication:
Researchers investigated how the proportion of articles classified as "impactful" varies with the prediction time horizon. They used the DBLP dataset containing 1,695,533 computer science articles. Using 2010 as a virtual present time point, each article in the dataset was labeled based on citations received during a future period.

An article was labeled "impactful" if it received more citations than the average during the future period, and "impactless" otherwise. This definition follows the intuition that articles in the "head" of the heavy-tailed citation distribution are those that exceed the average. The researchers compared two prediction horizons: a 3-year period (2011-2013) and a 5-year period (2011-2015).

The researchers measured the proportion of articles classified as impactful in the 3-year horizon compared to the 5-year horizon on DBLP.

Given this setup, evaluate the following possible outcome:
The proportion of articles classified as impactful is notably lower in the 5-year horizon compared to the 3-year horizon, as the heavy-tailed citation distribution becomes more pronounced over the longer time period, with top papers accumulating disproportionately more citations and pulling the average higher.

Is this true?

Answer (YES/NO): YES